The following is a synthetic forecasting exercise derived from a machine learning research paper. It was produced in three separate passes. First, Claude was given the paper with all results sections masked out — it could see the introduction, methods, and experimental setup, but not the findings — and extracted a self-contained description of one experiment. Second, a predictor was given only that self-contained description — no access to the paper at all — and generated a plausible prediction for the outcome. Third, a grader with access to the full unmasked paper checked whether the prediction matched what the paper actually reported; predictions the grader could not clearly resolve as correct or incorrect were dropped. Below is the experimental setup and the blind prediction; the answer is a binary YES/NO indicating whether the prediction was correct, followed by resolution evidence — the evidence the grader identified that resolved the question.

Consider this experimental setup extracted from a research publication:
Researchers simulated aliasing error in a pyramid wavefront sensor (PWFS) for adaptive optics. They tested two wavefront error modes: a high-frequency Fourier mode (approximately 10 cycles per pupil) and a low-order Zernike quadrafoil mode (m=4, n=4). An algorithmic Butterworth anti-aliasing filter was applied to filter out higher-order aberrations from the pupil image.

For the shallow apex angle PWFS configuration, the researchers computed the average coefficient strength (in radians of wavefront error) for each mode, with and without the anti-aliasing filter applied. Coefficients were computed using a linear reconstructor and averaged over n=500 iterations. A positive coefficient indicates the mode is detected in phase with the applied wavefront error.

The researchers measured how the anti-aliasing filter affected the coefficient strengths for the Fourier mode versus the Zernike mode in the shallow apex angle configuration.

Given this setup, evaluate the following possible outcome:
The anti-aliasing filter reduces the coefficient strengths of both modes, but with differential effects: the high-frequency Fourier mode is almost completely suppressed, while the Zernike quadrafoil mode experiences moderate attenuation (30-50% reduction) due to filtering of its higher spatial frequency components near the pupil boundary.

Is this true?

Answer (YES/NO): NO